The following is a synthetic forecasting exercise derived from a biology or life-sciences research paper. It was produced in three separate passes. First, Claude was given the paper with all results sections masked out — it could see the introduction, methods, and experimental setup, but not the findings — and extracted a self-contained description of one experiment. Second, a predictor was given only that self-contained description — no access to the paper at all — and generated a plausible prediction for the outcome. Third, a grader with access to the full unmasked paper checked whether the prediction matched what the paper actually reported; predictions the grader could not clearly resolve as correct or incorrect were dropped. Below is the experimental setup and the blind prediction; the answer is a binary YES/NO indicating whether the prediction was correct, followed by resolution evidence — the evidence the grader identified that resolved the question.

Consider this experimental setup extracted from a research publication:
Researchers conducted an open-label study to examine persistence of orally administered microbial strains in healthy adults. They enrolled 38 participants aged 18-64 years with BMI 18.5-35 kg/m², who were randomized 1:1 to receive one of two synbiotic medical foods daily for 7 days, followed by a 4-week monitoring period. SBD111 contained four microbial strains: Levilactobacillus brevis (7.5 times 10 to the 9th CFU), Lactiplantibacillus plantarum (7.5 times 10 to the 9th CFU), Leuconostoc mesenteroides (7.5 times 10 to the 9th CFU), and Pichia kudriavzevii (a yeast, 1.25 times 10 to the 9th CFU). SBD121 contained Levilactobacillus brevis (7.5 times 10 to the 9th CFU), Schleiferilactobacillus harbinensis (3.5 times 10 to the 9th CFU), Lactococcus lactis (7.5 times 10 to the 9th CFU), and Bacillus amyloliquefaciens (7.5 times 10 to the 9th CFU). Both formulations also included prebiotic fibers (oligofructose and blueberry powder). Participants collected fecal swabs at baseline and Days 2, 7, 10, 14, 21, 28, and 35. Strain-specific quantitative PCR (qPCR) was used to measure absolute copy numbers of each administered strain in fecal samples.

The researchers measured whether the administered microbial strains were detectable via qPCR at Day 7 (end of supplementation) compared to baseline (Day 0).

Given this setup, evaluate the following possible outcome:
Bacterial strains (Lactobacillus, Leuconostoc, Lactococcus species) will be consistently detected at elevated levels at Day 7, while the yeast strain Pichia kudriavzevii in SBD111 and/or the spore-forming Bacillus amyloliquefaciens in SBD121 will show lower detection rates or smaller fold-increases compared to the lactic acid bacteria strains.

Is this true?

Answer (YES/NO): NO